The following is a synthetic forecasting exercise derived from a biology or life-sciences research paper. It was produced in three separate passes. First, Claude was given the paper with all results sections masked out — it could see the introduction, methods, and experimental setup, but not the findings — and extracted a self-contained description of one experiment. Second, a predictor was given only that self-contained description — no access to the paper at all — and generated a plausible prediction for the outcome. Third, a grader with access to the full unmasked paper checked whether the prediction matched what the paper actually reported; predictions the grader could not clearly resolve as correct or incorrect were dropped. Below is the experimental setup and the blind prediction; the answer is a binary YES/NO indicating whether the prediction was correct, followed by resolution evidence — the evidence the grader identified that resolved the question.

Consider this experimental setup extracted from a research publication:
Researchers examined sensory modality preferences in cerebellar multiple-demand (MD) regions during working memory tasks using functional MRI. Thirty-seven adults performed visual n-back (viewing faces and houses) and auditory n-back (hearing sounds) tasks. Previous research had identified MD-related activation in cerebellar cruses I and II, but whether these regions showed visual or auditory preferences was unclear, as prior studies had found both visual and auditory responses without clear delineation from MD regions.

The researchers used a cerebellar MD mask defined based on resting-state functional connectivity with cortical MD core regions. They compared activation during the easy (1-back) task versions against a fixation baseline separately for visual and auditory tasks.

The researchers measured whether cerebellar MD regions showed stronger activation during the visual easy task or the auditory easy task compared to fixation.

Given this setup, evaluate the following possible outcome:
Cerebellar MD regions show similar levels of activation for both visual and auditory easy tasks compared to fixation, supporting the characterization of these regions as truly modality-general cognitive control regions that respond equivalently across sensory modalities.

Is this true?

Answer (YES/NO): NO